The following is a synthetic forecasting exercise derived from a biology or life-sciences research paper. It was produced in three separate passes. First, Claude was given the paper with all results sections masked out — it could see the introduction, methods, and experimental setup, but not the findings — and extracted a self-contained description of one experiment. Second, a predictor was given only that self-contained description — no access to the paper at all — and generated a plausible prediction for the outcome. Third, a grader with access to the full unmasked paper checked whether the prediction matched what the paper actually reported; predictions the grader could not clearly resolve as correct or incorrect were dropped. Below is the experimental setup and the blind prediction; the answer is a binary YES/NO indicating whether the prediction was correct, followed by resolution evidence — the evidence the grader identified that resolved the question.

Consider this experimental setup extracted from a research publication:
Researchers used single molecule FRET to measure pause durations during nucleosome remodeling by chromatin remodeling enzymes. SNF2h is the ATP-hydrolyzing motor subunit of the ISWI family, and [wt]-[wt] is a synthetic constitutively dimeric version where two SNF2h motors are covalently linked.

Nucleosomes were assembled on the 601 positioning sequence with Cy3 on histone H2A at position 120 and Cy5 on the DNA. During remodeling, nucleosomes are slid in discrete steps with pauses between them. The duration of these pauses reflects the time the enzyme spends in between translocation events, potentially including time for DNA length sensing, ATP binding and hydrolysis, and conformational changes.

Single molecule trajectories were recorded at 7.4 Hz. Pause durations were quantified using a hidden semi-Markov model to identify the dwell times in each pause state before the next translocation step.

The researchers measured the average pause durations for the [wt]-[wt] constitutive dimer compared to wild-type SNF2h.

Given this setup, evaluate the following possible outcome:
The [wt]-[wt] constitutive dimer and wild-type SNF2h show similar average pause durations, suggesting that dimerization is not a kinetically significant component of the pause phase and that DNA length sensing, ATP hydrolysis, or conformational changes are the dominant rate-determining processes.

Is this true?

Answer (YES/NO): YES